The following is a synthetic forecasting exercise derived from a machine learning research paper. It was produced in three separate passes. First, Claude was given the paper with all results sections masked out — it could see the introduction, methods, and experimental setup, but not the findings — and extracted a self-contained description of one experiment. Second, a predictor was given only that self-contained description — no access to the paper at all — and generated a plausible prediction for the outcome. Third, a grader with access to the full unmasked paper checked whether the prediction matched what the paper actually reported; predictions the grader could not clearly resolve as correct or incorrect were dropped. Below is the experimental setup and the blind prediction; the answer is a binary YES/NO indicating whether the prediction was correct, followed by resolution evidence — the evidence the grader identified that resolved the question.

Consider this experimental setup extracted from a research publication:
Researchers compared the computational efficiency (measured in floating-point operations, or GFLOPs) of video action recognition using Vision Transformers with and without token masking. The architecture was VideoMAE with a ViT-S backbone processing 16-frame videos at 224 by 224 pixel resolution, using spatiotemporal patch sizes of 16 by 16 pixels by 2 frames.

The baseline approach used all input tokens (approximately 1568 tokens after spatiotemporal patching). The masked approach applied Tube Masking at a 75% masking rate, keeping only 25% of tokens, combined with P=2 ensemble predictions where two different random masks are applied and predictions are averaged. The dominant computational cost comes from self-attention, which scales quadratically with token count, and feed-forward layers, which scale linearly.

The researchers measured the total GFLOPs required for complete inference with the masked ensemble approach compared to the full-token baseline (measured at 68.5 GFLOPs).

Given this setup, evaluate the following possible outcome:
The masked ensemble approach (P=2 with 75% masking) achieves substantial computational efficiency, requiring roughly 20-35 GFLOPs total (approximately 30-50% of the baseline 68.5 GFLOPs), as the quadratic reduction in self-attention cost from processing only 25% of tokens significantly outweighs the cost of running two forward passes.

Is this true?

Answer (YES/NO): NO